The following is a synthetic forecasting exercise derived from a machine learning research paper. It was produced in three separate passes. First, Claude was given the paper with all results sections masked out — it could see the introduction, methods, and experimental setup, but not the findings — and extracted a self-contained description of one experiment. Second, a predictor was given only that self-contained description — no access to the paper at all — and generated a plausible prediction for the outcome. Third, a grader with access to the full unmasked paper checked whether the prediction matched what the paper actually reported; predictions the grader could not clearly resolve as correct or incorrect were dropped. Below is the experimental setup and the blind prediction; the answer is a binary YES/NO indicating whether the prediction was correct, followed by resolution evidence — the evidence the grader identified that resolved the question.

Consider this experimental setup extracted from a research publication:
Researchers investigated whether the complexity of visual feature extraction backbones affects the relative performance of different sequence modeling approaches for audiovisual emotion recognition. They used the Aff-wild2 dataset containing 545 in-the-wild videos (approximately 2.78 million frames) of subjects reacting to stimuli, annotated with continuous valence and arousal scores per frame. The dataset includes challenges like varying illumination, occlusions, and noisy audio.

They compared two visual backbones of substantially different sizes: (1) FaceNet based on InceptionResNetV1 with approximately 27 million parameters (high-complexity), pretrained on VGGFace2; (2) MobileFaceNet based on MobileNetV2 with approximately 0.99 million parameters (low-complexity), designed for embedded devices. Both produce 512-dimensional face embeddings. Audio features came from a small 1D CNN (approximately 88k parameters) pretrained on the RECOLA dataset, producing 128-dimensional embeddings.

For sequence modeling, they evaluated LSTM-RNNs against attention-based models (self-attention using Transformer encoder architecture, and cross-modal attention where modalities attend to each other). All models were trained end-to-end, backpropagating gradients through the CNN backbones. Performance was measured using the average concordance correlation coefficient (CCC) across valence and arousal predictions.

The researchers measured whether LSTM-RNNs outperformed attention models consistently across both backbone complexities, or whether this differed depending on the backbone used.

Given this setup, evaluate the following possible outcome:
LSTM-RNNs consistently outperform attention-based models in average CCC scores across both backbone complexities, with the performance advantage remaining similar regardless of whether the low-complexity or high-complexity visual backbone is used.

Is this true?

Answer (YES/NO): NO